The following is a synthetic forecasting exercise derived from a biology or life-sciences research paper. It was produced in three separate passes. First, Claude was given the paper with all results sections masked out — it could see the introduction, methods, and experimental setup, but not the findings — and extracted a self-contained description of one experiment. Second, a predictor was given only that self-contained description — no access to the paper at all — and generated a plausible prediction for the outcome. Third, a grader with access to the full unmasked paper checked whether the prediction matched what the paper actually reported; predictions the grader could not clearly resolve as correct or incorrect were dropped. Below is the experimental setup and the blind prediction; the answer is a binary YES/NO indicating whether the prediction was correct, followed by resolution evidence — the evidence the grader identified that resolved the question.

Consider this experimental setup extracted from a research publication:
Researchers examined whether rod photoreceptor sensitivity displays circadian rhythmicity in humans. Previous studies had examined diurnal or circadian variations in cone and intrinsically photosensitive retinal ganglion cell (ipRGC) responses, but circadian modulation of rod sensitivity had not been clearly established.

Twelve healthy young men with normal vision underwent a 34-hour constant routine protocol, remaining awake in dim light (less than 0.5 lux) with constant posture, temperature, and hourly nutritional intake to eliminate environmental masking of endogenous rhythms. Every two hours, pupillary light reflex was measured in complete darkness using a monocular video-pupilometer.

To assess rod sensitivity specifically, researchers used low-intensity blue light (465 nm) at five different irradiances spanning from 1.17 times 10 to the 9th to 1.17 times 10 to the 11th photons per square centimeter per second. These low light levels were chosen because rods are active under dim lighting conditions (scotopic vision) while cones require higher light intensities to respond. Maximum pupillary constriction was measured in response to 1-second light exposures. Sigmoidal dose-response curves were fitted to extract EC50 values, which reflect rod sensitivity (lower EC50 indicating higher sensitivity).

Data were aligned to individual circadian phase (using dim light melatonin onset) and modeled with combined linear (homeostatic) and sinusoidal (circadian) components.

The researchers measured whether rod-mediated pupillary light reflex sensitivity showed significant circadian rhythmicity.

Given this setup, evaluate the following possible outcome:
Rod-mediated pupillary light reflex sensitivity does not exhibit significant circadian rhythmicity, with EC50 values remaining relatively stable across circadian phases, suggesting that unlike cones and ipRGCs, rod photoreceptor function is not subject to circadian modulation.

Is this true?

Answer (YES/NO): NO